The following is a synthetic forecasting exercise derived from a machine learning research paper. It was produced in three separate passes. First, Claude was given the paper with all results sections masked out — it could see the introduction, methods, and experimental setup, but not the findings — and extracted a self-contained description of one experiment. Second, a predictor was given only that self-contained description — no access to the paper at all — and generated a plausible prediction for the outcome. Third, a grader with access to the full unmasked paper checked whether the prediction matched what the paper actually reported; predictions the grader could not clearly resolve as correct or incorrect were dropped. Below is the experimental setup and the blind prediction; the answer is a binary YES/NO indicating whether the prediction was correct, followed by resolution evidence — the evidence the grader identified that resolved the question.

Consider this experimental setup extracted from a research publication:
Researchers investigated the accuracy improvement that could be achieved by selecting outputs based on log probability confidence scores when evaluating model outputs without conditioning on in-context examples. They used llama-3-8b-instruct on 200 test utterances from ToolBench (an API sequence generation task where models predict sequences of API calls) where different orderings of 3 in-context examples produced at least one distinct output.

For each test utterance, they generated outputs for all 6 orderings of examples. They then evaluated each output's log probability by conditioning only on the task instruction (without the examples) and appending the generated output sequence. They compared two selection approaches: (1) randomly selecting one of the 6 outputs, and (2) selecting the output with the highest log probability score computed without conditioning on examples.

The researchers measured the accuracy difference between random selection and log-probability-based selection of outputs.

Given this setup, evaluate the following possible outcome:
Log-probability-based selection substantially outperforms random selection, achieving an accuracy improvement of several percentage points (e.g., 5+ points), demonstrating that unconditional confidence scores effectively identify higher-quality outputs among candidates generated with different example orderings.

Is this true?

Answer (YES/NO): YES